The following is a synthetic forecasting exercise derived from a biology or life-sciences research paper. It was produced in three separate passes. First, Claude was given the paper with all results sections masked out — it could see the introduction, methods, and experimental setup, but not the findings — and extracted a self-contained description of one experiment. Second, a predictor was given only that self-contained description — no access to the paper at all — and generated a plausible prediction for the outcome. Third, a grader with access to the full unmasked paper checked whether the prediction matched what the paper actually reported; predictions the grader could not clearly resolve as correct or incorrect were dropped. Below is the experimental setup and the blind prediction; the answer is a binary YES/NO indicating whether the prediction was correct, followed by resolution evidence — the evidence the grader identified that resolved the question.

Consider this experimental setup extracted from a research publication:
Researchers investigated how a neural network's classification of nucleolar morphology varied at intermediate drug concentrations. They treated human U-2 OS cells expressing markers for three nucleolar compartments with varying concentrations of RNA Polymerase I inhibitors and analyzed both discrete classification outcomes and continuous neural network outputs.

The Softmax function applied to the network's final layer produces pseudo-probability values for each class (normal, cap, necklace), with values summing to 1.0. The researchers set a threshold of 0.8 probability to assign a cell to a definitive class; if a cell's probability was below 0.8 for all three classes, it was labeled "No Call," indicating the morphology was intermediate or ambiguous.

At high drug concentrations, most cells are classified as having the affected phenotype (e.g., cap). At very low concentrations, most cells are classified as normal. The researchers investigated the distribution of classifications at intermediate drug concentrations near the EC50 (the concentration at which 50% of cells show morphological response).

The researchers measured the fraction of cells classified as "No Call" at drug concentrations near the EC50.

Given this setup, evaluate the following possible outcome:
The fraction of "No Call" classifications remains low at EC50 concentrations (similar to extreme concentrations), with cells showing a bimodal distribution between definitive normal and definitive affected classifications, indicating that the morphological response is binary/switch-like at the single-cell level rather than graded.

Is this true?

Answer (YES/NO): NO